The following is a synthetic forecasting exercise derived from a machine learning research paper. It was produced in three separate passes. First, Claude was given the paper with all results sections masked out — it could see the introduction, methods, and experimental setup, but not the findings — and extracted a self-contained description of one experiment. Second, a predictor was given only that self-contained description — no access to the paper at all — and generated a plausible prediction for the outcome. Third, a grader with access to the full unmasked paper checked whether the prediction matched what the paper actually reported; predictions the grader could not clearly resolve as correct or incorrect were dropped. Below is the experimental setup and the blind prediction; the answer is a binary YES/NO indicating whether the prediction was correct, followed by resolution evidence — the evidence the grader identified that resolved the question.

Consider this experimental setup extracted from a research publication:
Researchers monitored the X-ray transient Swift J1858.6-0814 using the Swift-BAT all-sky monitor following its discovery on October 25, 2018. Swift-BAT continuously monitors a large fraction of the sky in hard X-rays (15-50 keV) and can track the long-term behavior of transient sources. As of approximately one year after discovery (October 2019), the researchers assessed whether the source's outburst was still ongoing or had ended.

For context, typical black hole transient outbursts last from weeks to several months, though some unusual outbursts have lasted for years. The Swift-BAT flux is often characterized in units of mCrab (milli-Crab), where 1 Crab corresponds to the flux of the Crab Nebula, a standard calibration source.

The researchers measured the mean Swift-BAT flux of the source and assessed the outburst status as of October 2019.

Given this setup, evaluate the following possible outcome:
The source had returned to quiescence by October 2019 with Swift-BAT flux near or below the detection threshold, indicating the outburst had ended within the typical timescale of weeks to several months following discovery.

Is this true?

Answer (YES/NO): NO